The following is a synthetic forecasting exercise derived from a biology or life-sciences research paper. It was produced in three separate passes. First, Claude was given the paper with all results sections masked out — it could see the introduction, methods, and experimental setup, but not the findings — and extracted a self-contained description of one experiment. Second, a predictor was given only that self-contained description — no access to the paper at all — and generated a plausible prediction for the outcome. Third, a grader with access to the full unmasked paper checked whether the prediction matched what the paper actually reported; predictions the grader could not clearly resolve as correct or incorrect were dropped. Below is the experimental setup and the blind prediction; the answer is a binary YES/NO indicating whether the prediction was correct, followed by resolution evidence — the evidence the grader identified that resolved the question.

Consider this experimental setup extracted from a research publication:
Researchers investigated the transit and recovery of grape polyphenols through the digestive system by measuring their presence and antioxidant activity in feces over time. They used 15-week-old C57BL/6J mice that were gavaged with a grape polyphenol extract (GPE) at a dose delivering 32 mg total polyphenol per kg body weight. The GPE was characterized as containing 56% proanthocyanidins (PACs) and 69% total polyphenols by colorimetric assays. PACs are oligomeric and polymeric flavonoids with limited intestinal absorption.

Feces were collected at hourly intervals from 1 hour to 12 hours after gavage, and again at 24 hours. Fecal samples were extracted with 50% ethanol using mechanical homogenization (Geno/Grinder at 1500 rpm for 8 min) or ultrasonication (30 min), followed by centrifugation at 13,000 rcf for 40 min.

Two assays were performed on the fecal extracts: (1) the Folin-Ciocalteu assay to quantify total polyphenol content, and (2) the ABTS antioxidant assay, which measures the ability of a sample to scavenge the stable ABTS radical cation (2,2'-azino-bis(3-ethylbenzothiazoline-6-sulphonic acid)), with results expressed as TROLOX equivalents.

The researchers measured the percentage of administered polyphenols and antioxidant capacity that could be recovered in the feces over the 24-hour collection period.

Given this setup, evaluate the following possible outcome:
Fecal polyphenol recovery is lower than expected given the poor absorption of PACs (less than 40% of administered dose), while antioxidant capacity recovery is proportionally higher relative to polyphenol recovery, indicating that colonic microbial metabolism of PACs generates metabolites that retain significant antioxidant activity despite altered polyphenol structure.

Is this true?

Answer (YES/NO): NO